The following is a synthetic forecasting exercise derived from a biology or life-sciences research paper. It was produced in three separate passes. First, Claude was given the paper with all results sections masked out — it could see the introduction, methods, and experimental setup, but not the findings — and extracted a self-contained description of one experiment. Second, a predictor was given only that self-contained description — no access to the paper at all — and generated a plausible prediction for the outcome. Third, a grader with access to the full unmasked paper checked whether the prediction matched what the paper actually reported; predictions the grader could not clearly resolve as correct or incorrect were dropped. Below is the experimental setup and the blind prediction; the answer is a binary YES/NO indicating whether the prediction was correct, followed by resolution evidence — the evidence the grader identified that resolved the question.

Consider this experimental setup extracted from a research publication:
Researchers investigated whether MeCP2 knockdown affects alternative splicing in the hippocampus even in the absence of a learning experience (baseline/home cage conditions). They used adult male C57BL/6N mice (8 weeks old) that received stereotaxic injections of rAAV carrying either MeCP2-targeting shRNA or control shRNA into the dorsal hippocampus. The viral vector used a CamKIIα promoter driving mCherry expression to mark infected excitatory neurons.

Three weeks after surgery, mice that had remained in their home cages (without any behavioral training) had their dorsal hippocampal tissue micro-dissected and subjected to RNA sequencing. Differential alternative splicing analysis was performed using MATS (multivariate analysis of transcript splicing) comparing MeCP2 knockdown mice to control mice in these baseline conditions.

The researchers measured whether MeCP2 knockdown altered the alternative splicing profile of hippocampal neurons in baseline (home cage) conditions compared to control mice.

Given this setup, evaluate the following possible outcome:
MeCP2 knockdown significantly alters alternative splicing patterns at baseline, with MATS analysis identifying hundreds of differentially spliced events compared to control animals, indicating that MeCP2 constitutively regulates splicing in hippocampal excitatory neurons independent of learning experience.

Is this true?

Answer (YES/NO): NO